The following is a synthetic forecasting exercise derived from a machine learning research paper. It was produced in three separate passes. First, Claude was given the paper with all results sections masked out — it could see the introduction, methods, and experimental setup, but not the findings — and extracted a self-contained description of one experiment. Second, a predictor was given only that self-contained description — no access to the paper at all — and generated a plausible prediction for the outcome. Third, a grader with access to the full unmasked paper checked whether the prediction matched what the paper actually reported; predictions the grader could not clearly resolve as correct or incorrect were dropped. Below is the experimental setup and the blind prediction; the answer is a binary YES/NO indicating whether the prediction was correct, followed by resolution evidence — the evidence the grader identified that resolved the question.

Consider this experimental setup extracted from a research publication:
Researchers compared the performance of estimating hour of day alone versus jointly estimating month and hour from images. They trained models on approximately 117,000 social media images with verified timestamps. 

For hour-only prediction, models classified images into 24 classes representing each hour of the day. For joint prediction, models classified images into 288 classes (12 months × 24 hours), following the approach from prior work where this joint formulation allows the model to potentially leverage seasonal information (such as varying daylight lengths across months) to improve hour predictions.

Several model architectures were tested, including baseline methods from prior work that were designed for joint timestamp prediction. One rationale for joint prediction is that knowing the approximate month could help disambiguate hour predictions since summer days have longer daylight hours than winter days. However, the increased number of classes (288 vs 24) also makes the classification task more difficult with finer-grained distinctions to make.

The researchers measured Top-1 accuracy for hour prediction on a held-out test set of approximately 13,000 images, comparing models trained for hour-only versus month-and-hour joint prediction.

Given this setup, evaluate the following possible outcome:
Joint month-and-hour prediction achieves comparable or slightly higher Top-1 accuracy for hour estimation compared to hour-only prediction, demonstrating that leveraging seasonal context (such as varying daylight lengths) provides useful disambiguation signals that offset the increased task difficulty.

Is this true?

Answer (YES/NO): NO